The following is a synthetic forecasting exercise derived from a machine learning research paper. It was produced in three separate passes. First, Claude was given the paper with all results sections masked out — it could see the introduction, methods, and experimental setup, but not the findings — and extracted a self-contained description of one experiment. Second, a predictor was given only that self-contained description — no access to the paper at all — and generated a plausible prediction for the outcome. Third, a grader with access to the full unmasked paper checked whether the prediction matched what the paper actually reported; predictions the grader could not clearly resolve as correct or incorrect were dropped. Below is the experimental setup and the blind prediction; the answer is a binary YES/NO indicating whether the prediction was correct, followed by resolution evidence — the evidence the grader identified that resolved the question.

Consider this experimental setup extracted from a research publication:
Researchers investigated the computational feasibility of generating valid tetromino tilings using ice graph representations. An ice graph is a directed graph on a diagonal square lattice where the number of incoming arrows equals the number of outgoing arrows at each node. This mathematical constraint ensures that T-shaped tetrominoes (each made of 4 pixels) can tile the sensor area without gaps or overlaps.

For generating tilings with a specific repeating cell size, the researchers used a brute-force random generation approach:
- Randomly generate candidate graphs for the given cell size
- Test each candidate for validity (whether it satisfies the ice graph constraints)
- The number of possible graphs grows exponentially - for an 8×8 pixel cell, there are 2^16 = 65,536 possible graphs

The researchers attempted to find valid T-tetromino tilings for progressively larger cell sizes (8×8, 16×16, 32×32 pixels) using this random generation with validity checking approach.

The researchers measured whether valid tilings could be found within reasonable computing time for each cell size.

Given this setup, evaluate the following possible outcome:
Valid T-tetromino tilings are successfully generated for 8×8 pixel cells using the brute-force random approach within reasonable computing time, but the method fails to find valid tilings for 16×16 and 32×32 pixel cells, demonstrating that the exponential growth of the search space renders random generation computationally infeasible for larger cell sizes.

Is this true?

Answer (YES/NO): YES